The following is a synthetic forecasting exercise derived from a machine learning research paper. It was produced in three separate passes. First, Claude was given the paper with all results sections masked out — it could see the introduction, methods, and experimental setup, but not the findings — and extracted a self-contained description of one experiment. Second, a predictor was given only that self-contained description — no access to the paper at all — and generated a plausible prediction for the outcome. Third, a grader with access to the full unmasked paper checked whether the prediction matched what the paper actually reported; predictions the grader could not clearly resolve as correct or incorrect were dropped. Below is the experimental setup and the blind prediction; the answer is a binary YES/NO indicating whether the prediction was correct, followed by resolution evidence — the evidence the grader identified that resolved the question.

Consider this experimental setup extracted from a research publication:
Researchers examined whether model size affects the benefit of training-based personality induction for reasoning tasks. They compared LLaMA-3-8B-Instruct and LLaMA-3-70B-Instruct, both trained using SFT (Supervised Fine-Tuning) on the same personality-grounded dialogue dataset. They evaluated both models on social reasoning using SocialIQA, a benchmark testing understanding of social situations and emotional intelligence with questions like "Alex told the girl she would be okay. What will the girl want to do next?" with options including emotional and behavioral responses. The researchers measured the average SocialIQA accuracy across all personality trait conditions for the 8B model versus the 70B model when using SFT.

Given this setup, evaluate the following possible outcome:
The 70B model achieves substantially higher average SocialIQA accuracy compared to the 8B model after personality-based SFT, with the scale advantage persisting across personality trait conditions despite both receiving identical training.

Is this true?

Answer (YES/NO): YES